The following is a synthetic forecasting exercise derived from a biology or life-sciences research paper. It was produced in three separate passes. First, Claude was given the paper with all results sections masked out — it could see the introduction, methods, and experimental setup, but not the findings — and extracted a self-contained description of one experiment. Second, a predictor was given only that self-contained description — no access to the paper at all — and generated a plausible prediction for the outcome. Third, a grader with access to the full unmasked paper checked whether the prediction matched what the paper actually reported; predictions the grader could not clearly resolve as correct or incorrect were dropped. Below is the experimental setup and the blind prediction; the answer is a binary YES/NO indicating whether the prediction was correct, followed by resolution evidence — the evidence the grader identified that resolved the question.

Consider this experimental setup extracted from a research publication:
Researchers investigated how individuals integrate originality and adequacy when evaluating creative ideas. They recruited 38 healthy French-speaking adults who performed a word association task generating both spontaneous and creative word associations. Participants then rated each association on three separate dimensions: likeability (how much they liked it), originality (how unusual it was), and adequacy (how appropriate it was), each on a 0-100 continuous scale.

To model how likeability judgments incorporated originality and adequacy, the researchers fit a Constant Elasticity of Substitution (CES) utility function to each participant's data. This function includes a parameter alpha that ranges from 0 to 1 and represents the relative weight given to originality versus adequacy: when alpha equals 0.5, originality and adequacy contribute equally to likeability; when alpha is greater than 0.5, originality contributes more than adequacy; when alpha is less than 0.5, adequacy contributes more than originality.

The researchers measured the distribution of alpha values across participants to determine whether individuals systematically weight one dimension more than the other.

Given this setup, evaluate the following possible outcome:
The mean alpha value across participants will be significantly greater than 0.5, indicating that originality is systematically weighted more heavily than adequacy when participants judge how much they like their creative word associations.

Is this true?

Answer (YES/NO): NO